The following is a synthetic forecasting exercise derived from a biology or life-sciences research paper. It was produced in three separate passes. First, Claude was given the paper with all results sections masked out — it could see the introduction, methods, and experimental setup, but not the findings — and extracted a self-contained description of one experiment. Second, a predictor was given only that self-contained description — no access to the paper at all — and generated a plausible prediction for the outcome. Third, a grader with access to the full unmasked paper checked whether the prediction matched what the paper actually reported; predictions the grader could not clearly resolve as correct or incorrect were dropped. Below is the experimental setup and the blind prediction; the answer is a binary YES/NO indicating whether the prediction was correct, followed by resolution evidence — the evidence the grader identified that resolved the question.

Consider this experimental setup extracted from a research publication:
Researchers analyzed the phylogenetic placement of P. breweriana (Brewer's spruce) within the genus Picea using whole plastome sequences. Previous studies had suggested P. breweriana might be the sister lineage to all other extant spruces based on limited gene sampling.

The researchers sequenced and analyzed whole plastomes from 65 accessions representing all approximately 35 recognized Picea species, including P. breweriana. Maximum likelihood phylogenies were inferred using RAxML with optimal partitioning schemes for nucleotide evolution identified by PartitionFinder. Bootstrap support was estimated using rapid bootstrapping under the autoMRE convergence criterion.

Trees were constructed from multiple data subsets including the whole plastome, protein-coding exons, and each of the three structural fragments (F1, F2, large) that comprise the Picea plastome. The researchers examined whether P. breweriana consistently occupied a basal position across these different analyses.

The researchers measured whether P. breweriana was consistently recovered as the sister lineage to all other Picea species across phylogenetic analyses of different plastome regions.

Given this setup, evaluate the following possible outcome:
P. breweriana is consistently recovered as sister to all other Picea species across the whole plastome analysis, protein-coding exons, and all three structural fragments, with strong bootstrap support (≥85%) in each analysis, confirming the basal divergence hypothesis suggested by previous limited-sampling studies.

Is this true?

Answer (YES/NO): NO